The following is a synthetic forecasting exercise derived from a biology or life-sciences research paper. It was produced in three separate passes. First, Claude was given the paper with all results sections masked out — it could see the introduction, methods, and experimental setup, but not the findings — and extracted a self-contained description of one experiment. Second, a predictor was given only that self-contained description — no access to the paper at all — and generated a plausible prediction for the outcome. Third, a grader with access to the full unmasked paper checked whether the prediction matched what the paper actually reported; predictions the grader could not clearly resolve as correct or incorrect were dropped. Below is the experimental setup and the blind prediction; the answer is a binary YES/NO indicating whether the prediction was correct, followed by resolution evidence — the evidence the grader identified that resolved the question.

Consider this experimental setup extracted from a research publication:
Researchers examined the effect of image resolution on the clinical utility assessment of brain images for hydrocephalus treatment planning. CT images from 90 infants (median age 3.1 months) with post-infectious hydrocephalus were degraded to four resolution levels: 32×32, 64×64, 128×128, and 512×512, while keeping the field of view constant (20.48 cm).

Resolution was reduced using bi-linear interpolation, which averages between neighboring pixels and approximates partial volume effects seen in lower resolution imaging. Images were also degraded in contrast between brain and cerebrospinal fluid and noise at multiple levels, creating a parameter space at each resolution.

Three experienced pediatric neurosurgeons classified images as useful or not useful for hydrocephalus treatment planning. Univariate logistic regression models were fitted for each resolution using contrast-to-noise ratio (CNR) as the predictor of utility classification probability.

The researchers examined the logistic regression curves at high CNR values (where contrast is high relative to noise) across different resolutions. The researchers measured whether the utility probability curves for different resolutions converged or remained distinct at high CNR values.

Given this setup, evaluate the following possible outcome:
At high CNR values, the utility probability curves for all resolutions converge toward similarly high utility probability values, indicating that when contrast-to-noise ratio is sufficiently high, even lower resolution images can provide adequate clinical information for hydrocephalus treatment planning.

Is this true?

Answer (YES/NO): YES